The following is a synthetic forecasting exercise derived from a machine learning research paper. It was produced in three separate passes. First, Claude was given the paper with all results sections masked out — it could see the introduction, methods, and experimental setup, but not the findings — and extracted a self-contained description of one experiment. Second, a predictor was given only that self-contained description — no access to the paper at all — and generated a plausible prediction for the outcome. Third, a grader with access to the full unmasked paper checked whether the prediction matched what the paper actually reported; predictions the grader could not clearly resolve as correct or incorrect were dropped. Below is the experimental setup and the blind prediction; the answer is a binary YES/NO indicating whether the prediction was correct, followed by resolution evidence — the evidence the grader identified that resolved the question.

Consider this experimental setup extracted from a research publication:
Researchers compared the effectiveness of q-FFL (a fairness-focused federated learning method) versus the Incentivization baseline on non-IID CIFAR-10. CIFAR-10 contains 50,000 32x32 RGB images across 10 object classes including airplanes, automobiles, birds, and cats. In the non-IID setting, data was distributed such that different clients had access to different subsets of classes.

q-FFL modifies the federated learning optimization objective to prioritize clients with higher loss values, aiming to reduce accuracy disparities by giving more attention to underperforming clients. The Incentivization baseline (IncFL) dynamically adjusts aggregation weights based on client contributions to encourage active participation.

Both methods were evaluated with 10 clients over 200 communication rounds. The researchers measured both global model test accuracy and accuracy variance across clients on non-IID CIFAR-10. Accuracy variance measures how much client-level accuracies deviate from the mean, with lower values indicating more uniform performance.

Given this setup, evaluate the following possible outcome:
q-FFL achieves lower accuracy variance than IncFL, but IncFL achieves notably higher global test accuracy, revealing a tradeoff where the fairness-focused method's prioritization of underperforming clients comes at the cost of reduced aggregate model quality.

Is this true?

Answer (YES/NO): NO